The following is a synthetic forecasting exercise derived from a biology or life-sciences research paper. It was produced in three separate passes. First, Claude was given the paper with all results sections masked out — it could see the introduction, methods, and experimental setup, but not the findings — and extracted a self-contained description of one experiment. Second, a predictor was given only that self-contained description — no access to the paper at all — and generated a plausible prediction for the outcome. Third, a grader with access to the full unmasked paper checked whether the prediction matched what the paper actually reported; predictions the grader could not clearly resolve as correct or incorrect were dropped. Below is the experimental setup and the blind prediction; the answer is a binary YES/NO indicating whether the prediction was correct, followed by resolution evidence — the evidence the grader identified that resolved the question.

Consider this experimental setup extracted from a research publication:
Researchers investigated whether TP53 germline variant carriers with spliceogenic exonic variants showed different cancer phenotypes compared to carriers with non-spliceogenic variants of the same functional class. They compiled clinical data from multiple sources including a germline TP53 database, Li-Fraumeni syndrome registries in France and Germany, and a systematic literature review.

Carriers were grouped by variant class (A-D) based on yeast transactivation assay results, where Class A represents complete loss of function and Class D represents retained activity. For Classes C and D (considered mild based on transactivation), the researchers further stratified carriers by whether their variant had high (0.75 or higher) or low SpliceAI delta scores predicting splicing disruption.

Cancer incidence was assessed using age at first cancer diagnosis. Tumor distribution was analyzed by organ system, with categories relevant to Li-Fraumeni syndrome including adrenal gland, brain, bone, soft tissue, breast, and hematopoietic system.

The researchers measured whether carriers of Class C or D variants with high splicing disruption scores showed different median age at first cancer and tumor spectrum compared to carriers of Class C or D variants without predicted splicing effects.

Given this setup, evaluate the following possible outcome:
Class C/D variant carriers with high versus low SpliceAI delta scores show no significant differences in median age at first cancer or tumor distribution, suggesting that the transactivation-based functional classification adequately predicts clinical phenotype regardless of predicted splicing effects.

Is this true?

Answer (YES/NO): NO